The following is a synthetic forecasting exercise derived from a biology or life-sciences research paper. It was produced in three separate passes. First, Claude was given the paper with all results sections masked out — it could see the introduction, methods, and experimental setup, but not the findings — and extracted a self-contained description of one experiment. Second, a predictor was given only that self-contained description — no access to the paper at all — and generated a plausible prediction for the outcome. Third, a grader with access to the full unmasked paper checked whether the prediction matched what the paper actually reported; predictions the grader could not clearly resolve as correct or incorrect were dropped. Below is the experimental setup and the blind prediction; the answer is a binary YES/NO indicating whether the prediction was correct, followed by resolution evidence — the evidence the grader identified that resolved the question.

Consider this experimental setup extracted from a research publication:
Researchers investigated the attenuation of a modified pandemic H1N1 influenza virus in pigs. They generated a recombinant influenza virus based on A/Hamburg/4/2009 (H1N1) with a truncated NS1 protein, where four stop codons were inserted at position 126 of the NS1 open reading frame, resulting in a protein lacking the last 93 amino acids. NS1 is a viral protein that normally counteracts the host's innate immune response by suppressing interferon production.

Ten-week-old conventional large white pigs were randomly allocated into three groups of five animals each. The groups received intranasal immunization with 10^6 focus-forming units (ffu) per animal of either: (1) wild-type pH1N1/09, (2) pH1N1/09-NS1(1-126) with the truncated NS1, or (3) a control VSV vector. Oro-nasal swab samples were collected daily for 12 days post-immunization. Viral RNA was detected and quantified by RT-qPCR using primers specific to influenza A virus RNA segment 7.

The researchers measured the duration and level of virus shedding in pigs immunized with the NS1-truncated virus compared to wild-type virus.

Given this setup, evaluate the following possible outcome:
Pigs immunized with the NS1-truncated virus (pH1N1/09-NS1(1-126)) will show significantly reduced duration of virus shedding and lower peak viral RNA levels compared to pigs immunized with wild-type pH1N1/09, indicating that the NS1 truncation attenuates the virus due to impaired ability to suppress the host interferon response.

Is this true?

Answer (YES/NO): YES